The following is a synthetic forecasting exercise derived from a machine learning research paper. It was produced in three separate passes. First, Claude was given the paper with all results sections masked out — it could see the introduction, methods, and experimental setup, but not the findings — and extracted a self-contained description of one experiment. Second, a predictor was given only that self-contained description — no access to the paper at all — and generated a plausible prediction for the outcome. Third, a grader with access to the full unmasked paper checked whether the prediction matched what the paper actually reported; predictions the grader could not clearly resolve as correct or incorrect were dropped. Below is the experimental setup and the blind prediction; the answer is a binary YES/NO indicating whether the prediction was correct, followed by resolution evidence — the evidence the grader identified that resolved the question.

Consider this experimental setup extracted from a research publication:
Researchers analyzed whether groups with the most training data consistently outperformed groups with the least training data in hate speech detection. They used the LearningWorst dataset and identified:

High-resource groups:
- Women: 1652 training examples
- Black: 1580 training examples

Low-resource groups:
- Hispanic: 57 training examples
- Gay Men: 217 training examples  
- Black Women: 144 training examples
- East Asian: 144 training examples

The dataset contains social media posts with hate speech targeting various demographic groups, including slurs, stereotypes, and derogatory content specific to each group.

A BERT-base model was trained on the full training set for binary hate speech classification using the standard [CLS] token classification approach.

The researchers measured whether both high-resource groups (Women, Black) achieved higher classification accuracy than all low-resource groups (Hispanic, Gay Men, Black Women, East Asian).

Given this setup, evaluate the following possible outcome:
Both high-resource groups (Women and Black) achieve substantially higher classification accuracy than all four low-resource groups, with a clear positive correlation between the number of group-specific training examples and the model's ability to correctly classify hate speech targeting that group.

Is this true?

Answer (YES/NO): NO